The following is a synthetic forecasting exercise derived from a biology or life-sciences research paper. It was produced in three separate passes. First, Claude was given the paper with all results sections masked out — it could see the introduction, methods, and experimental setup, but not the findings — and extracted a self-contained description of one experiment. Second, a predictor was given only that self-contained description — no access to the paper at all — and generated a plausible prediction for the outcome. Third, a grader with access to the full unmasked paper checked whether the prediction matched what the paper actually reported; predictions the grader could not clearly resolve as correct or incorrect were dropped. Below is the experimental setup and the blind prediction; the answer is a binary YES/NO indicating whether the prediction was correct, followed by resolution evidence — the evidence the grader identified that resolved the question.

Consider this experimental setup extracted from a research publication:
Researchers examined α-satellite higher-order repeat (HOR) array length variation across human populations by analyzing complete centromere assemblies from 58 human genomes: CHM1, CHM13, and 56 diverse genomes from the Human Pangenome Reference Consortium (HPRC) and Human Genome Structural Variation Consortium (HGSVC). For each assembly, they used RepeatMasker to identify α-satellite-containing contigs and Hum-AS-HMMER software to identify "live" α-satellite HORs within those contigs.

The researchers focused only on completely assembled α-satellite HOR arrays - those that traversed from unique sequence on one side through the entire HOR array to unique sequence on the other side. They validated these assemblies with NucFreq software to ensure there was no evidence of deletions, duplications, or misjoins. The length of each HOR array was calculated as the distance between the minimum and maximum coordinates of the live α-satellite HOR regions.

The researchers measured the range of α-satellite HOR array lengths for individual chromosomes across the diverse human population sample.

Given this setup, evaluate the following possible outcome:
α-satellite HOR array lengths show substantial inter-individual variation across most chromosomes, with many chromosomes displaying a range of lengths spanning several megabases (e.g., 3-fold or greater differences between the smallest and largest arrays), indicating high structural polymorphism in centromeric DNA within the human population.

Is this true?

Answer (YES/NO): YES